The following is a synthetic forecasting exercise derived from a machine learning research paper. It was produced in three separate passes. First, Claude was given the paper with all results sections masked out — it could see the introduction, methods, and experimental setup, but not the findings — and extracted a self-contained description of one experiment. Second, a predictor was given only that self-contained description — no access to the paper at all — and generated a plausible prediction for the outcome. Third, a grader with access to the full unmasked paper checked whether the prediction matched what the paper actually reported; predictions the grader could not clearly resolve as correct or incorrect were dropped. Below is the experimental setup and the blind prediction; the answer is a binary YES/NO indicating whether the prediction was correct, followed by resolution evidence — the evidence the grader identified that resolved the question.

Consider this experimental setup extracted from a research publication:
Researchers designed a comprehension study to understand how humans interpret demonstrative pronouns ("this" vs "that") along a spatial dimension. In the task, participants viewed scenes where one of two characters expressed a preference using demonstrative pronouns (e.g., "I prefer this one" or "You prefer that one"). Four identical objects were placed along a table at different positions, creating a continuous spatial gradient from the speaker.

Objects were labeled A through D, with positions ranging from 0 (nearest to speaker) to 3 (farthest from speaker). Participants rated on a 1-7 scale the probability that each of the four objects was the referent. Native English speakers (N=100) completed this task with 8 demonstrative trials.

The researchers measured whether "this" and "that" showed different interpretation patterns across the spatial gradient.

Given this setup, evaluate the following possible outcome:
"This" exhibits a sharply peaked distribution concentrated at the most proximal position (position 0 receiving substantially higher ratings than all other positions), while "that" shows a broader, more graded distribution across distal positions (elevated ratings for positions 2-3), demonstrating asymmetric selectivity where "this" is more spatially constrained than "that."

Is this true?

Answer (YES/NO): YES